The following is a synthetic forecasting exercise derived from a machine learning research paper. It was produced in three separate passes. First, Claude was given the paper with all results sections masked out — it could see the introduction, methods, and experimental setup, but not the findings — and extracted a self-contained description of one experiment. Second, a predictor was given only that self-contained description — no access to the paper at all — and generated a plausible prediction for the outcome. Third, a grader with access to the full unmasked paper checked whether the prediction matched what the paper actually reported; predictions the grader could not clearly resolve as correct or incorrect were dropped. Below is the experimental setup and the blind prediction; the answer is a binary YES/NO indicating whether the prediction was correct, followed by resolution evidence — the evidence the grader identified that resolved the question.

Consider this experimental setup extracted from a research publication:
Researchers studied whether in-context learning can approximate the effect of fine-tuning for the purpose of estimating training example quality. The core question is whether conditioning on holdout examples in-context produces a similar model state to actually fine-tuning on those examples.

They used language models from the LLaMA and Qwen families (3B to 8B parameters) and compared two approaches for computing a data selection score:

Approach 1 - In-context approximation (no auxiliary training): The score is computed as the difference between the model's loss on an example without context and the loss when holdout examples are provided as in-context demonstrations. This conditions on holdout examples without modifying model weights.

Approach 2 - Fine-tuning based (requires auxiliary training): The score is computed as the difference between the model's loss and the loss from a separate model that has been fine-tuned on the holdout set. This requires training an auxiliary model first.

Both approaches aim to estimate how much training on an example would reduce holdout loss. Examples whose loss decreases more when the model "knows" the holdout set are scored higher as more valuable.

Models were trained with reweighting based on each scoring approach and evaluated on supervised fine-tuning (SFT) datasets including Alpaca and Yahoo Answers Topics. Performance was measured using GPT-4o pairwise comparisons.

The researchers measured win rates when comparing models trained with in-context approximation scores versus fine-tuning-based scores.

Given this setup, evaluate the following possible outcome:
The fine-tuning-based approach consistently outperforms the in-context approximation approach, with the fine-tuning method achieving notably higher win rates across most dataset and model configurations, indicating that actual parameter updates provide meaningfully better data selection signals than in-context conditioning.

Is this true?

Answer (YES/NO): NO